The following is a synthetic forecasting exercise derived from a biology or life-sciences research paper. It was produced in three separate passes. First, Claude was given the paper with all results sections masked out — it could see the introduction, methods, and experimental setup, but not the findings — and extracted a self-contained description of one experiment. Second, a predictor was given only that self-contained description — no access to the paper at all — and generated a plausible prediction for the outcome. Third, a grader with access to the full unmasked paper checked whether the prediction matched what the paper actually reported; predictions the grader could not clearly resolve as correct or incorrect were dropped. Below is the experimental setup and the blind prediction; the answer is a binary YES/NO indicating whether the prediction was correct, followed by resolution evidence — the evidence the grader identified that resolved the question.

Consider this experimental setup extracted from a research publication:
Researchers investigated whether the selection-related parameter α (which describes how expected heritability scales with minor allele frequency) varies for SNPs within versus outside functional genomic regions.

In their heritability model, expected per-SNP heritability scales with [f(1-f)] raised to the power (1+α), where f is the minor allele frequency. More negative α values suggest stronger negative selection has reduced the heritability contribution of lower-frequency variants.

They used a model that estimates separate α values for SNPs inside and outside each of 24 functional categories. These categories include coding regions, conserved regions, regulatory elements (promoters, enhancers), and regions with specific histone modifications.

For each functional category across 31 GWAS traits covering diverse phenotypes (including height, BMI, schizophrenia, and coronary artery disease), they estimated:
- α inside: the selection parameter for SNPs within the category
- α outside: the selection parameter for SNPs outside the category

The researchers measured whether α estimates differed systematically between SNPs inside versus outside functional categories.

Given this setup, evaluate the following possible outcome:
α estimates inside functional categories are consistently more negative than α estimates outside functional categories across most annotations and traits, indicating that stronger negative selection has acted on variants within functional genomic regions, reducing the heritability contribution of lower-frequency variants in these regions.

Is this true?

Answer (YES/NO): YES